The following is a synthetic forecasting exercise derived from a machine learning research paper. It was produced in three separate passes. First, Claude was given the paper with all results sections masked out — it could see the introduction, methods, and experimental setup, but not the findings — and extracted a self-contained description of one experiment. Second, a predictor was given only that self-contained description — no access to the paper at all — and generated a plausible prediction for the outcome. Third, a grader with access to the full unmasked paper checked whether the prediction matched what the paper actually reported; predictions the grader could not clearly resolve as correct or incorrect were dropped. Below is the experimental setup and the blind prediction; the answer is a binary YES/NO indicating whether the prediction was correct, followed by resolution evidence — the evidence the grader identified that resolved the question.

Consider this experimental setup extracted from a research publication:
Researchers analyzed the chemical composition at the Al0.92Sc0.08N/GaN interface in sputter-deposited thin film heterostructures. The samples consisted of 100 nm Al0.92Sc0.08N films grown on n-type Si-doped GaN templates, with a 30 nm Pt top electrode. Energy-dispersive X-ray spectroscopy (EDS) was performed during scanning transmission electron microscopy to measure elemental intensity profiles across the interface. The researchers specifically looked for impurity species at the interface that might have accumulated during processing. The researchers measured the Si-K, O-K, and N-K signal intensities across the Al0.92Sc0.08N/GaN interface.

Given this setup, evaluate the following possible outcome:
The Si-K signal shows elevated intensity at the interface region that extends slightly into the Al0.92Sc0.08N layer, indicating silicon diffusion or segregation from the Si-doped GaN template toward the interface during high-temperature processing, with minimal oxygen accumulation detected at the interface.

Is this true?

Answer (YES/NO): NO